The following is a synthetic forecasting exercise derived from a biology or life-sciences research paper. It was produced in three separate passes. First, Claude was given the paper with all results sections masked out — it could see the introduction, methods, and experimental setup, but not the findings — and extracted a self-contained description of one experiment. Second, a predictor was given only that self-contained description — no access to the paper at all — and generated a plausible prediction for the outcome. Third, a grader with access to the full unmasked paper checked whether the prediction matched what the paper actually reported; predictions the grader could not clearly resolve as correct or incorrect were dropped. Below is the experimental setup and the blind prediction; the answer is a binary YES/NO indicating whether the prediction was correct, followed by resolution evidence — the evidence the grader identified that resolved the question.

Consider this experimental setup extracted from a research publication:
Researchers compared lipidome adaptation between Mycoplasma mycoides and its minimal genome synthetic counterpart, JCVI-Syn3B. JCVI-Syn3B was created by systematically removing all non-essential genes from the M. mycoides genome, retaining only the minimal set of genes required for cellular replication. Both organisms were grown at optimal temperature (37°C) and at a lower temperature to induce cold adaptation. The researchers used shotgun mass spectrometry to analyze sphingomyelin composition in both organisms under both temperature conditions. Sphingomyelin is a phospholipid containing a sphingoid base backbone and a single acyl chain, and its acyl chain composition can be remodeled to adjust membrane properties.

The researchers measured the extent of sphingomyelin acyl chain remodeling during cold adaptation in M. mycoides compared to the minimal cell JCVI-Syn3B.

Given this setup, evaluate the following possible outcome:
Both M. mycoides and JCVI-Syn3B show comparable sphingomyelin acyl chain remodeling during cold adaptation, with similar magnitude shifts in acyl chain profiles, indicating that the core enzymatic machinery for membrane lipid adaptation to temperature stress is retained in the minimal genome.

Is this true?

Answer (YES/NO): NO